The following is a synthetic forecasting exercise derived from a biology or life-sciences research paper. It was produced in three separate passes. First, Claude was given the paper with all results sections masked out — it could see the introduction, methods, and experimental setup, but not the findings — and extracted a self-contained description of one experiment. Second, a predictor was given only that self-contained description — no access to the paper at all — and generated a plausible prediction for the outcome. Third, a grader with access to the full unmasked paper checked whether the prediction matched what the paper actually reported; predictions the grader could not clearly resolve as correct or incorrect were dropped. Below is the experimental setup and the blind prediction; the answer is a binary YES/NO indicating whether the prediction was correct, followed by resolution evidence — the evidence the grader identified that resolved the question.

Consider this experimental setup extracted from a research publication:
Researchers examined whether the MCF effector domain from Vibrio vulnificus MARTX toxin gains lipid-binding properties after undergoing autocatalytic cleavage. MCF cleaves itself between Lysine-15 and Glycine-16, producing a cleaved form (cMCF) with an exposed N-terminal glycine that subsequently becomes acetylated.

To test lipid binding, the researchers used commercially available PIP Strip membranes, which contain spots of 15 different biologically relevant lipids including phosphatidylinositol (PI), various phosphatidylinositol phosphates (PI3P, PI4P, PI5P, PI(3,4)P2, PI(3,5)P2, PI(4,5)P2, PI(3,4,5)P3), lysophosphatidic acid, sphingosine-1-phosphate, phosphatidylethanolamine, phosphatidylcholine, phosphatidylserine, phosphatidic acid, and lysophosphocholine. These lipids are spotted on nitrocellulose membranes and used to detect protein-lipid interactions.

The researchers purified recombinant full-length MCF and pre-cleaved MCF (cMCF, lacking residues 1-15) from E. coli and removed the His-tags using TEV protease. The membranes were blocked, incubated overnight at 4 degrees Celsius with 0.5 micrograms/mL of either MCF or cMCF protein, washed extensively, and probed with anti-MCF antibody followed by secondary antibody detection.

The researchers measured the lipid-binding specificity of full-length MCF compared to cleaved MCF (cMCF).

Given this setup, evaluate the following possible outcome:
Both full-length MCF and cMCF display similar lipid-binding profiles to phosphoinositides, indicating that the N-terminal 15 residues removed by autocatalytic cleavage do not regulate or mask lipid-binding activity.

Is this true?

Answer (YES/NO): NO